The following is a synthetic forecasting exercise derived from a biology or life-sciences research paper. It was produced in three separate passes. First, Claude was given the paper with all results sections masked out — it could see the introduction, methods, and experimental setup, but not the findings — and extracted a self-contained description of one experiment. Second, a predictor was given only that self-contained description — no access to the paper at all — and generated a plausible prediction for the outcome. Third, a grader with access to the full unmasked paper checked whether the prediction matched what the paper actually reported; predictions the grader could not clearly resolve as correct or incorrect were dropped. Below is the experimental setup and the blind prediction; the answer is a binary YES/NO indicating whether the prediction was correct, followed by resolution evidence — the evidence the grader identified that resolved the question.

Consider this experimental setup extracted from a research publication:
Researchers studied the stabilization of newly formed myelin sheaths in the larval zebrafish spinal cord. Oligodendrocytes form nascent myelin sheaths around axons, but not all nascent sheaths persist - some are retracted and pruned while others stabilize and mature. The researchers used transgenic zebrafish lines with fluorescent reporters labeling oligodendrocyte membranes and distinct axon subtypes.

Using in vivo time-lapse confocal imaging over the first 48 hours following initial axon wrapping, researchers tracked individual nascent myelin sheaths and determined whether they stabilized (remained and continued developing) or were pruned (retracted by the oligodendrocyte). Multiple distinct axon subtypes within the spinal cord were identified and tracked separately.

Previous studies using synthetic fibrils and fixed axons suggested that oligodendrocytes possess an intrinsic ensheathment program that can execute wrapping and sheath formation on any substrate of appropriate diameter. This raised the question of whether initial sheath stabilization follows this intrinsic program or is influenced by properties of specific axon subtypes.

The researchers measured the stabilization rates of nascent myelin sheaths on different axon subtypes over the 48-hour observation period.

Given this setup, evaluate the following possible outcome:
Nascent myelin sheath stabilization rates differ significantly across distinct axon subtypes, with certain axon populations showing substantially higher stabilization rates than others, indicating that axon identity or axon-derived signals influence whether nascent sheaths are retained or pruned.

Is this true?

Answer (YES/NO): YES